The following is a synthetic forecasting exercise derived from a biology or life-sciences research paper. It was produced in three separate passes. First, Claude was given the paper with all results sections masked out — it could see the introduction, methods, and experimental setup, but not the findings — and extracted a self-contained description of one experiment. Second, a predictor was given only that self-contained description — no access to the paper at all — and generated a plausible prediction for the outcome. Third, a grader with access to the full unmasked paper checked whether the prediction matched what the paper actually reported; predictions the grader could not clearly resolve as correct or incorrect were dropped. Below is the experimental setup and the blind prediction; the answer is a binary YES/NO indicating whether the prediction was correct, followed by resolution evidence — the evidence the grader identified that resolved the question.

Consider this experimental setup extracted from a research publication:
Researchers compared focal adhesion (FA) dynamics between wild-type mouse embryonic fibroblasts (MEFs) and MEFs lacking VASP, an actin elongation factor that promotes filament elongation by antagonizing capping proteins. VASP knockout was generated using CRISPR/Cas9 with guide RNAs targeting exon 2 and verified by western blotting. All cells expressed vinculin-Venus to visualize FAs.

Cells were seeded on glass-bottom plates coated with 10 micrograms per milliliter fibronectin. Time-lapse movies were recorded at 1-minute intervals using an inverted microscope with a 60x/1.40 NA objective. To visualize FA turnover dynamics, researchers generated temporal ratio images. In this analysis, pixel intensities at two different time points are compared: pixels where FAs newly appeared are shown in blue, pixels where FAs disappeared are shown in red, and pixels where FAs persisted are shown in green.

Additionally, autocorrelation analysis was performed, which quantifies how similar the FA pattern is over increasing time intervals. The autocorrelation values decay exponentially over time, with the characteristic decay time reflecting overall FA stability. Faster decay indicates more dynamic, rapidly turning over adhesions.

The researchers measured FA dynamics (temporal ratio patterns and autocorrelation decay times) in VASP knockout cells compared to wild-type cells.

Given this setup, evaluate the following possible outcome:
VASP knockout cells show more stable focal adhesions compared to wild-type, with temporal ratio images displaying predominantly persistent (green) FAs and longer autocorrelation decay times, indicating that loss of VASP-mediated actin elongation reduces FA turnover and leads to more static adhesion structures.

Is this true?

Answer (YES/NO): YES